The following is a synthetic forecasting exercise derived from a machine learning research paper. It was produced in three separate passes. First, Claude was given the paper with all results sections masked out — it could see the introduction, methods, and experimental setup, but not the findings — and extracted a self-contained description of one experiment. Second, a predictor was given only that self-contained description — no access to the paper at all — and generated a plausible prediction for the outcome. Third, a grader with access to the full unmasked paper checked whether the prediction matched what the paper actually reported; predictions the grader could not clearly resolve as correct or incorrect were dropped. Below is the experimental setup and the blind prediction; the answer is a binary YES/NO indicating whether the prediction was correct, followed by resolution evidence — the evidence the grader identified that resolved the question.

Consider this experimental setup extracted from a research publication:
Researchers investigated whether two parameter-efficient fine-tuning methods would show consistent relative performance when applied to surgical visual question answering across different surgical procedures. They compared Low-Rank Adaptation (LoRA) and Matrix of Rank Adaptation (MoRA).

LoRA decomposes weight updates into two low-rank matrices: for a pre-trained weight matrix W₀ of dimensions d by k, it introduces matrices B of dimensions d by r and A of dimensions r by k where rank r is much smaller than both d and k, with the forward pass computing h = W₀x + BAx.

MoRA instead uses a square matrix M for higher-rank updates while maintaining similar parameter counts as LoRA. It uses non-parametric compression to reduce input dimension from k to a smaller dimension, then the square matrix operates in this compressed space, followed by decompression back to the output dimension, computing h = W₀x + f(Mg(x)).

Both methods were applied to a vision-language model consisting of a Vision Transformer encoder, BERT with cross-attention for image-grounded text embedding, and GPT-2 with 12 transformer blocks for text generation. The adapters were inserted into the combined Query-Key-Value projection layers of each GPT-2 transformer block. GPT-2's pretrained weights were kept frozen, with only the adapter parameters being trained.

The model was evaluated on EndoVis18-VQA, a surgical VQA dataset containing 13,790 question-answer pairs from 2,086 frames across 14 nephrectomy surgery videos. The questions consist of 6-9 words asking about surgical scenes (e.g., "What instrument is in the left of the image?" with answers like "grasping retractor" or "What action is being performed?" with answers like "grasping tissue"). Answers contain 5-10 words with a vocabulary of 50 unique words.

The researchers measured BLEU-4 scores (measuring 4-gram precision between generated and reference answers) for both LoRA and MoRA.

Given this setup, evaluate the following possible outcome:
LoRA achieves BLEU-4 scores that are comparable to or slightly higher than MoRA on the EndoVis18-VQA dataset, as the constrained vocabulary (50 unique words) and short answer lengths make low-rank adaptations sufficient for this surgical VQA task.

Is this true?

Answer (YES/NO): YES